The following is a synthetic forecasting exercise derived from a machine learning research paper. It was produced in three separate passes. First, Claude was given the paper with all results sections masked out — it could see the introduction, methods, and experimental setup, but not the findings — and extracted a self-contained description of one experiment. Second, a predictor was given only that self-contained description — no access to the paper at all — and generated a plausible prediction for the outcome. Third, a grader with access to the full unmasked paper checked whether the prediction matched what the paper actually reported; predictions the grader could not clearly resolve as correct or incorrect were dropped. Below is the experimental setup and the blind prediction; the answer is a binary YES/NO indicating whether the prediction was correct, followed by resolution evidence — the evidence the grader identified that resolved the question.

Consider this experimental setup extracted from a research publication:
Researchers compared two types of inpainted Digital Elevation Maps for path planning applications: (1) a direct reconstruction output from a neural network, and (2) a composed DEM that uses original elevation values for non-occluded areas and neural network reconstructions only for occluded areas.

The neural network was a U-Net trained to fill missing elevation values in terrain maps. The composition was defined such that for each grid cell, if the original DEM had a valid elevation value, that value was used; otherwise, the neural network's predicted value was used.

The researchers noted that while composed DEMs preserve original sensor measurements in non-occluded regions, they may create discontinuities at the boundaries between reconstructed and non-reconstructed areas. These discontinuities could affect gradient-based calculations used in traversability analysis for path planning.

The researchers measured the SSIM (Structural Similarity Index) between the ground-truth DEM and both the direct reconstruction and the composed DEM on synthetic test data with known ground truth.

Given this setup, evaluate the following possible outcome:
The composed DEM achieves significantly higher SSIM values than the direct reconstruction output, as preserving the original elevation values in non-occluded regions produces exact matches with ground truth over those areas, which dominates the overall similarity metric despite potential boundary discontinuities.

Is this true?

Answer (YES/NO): NO